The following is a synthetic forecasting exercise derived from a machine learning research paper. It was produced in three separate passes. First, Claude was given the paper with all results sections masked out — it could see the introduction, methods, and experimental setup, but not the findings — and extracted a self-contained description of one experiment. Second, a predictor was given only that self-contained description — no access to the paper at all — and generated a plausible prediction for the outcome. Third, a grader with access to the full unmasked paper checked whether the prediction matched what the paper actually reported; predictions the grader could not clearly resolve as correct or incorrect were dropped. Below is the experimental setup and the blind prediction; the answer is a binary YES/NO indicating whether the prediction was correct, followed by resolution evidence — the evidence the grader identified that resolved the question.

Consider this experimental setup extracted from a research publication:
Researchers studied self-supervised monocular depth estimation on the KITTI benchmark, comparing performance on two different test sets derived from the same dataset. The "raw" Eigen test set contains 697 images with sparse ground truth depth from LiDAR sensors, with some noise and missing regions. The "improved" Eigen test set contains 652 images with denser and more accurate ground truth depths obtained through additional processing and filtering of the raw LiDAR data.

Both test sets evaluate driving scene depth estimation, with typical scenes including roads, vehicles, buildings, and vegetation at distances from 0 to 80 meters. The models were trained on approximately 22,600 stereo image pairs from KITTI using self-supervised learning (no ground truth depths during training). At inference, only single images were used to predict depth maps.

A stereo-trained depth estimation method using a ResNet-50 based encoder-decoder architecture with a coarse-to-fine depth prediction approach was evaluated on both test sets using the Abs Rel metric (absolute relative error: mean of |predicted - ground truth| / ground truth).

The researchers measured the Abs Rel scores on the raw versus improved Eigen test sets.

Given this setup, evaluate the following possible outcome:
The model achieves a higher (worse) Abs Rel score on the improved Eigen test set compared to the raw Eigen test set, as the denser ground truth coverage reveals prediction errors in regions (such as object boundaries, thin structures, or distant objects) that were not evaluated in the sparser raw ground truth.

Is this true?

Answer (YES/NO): NO